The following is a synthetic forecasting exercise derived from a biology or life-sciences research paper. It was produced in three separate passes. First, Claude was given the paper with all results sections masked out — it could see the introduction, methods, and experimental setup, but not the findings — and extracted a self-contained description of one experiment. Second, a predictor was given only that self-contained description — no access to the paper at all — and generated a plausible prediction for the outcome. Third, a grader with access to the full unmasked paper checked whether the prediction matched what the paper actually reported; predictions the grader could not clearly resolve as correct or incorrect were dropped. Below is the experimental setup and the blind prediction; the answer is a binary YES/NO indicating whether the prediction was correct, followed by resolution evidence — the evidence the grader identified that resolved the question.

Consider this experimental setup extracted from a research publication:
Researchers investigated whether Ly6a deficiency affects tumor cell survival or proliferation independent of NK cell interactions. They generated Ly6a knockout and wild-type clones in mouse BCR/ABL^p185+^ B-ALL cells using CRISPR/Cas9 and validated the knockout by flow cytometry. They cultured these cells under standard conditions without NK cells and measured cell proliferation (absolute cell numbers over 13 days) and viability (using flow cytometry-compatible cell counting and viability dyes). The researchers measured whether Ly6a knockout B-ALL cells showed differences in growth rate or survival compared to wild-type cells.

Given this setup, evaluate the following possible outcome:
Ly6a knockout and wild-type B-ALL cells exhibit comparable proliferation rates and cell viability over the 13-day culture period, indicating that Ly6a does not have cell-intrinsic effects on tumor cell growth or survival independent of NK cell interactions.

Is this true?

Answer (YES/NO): YES